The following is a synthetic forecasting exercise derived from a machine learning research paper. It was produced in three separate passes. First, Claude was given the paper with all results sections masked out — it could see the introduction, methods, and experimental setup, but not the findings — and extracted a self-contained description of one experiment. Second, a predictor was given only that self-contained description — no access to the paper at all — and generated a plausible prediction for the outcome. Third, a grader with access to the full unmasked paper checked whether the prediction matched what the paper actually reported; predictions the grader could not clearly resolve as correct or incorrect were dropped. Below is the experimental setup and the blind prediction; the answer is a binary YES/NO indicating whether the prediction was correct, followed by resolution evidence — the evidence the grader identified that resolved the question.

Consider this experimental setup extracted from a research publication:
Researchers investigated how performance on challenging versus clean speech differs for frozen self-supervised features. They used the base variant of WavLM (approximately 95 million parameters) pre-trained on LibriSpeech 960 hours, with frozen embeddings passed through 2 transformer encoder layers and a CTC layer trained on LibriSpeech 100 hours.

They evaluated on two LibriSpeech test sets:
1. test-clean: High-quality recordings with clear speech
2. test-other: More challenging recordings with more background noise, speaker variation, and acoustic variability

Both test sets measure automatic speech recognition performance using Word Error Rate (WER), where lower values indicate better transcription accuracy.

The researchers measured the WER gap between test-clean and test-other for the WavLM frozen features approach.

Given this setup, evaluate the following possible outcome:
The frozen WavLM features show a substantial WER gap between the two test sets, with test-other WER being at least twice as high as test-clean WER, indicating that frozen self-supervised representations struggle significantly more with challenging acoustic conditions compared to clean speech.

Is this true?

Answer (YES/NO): YES